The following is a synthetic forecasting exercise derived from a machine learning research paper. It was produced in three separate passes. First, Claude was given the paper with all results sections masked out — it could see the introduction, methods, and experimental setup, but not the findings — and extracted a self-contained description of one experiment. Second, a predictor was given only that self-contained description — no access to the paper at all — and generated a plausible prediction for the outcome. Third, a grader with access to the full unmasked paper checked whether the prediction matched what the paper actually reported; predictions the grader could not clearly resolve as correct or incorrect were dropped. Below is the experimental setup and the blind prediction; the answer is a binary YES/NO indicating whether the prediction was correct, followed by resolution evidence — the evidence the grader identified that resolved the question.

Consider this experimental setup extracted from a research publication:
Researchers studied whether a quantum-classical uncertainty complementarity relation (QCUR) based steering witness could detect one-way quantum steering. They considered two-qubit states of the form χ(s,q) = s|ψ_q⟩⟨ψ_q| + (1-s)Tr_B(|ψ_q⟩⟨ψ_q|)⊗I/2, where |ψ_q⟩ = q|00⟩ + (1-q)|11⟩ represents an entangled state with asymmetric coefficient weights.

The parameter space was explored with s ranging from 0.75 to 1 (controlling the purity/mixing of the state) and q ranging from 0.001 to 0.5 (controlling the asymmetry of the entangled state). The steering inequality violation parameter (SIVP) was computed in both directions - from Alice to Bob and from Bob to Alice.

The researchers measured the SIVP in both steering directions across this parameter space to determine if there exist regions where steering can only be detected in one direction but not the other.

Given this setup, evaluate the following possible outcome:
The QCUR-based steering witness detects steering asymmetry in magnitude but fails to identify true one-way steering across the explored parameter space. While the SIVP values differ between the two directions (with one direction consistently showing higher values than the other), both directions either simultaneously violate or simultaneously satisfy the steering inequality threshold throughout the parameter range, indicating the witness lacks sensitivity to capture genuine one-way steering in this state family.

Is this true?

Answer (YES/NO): NO